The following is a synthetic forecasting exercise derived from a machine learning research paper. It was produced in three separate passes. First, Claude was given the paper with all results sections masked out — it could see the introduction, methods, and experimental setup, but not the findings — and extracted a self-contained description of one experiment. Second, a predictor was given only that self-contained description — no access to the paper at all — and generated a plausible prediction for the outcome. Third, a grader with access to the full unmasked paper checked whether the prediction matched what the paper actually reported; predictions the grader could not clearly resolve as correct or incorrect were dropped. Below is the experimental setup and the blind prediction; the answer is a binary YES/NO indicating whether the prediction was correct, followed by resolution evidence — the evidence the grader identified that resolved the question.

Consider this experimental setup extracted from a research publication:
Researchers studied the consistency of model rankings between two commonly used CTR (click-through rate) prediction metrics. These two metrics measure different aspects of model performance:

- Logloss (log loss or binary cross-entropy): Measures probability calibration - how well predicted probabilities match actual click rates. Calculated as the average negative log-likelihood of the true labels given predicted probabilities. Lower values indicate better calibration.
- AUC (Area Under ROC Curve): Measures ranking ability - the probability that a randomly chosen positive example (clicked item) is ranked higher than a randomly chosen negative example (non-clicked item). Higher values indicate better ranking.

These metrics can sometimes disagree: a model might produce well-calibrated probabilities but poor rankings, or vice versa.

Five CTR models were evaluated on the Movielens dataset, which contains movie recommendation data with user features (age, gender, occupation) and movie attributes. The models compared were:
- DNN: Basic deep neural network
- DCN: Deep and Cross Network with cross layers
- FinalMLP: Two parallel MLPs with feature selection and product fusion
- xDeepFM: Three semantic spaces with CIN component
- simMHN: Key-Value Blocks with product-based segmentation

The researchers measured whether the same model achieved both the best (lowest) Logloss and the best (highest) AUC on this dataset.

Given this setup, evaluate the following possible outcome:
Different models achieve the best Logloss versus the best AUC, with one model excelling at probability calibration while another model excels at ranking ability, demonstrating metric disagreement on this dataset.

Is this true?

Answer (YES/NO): NO